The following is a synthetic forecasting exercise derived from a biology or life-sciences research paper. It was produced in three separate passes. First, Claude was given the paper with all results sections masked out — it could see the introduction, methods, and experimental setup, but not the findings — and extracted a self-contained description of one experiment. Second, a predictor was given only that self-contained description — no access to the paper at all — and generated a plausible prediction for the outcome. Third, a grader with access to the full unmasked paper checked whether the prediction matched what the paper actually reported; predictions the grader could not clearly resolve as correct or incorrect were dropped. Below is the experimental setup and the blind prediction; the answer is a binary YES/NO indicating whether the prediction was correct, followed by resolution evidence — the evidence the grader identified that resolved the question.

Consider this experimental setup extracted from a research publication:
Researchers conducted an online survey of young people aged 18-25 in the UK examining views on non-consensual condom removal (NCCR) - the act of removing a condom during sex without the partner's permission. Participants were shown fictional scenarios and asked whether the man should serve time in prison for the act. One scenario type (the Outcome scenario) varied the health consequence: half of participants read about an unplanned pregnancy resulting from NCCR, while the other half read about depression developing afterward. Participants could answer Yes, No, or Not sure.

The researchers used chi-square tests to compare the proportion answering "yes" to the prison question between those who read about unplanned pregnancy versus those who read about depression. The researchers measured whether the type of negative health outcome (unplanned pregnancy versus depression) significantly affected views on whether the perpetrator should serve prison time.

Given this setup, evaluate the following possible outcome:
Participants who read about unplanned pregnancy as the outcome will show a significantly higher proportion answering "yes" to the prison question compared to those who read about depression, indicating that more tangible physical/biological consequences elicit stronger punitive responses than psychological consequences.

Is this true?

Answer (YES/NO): YES